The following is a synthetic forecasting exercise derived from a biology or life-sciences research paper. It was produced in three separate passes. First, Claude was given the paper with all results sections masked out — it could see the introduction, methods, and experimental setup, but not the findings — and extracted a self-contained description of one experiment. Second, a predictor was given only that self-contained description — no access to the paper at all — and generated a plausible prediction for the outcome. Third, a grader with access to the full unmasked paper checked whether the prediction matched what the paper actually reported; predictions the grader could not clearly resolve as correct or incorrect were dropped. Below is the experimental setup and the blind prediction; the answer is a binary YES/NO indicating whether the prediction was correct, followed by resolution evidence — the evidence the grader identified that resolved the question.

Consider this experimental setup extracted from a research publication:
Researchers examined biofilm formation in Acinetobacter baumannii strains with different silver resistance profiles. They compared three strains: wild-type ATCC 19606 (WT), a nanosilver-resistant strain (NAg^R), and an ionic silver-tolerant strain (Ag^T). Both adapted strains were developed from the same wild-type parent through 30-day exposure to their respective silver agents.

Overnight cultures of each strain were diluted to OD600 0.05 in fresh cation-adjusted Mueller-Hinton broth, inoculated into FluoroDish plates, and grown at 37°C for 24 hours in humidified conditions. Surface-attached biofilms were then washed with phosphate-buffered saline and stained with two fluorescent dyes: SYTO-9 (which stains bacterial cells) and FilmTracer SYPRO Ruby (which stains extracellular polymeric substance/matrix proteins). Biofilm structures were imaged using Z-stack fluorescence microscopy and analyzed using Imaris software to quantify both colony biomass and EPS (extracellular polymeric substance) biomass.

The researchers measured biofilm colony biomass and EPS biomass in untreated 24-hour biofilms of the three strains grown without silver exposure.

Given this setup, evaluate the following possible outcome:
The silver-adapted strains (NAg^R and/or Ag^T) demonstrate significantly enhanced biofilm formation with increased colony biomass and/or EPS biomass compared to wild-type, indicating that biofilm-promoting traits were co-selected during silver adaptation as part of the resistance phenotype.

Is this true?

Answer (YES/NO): YES